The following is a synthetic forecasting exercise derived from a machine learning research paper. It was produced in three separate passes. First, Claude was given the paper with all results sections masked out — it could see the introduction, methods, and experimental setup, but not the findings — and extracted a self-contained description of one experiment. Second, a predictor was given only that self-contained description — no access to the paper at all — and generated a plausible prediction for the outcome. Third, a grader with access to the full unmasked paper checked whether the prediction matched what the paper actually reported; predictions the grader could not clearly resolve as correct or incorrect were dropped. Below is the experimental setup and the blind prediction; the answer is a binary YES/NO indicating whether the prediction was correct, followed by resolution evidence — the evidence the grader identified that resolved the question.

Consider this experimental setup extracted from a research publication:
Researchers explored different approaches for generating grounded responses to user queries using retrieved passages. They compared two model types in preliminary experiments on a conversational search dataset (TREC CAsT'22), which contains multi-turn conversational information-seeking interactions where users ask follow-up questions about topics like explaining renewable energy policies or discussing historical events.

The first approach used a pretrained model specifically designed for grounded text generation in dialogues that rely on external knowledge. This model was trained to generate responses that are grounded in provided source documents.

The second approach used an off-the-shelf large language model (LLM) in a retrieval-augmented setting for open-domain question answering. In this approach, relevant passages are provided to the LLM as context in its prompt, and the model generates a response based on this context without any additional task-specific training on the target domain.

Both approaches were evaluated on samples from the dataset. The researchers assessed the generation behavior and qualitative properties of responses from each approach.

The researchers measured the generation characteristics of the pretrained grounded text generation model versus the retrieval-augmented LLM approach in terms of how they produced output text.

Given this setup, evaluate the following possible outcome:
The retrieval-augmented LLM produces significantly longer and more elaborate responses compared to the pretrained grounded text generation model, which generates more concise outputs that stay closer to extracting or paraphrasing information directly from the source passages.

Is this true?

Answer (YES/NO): NO